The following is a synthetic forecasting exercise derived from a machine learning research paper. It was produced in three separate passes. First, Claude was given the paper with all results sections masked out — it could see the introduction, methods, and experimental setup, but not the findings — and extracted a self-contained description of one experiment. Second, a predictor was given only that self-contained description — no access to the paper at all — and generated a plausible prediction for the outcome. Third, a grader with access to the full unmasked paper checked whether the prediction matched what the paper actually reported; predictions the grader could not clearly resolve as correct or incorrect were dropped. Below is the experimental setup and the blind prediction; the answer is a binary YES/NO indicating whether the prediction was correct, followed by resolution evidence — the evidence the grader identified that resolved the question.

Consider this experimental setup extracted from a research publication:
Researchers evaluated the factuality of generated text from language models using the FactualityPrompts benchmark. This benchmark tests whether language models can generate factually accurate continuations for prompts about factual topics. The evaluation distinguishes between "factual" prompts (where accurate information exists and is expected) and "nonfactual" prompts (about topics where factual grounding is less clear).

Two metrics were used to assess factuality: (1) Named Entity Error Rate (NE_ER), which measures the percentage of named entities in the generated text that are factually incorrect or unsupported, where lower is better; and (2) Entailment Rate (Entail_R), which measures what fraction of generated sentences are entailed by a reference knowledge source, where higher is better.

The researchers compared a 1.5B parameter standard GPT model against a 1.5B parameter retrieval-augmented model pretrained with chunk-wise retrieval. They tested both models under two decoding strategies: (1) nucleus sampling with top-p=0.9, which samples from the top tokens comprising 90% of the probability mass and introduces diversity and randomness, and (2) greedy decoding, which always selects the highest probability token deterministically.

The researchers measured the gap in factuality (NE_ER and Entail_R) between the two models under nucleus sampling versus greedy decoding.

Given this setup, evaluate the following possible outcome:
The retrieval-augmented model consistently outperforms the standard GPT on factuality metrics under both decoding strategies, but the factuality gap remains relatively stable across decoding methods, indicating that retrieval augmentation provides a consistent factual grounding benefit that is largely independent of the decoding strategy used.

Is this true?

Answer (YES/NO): NO